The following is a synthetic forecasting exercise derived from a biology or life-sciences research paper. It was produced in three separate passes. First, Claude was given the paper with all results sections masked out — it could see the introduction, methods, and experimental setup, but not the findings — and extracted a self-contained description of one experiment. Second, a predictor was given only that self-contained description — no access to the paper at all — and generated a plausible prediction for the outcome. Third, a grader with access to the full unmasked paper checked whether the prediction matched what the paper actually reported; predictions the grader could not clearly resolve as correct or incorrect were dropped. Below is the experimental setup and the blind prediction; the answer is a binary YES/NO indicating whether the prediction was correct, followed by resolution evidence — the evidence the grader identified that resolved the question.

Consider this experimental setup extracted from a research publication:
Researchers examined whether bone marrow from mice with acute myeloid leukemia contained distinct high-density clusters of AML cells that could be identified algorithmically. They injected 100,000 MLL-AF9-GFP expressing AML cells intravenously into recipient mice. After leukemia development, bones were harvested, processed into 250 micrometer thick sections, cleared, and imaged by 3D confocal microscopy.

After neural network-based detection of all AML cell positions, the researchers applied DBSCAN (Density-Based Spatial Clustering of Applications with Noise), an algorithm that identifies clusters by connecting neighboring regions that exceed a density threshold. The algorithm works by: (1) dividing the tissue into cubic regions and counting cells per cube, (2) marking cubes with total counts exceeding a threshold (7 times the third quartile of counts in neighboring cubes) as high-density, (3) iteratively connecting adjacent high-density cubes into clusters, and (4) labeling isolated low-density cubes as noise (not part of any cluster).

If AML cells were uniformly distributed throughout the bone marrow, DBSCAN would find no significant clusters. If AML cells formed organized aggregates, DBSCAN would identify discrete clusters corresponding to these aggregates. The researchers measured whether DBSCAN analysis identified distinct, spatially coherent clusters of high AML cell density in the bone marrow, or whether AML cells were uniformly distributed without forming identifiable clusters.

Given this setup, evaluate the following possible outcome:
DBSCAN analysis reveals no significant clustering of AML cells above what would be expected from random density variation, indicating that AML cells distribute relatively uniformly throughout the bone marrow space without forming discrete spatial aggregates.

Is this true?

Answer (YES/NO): NO